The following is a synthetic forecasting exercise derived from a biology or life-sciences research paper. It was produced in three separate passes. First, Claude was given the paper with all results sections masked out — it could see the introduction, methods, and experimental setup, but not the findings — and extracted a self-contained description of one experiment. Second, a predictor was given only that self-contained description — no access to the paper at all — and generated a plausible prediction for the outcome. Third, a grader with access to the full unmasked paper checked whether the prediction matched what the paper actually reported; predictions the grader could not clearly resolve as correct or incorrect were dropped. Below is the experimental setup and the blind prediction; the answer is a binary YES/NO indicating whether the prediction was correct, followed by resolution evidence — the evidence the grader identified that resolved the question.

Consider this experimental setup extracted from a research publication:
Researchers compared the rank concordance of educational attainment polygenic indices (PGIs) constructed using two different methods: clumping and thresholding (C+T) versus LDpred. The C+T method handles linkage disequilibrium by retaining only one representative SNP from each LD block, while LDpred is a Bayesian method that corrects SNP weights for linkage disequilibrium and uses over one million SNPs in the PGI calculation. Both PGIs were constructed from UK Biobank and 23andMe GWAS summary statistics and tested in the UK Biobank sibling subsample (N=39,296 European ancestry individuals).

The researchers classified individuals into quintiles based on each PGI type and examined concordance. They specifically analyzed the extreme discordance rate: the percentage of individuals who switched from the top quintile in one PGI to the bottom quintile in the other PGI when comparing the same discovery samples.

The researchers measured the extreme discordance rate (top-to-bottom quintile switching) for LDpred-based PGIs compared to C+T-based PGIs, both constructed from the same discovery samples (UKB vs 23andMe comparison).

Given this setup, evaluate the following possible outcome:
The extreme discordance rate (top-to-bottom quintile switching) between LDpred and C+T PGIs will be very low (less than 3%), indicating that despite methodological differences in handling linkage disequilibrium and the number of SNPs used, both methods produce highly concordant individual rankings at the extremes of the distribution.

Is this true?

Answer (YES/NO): NO